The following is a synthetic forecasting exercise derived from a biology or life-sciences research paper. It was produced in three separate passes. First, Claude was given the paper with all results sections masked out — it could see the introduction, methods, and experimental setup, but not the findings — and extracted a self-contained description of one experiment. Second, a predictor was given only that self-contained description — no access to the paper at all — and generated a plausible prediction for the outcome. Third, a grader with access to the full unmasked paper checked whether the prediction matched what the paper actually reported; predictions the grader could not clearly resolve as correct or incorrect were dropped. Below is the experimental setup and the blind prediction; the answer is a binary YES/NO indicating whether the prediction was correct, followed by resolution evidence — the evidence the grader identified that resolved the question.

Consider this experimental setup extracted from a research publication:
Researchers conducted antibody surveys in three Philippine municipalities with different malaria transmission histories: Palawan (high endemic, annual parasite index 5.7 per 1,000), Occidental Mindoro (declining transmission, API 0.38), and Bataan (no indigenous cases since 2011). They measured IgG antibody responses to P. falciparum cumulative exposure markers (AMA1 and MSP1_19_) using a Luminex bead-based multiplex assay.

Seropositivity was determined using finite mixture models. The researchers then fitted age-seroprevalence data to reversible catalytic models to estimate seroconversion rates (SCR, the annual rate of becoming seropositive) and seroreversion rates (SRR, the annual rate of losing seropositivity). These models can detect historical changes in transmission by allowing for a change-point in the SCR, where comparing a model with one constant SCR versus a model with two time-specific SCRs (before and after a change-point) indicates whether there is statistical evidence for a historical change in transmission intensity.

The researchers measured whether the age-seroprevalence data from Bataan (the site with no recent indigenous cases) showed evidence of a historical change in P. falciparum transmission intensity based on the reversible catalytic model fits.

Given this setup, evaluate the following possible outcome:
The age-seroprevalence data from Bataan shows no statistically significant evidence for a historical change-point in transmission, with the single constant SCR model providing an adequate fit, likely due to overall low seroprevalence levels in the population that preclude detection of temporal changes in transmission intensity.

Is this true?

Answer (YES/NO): NO